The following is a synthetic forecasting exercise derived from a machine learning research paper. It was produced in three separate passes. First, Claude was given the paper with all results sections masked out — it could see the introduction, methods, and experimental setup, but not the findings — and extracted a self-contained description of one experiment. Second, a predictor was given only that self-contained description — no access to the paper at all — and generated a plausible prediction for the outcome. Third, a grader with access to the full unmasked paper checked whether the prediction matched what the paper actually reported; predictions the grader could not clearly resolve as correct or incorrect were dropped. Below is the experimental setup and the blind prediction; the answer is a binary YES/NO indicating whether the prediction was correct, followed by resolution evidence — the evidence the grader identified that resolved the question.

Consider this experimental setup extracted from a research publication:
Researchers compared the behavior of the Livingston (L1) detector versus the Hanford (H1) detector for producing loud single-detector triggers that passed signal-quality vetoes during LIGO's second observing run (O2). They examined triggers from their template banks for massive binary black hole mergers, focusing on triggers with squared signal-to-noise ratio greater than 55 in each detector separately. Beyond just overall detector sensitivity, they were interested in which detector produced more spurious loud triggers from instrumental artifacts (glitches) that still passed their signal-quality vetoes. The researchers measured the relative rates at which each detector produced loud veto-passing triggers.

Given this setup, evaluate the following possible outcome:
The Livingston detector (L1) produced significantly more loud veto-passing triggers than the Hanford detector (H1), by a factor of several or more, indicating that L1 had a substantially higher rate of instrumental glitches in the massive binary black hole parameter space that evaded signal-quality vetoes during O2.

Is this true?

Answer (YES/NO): NO